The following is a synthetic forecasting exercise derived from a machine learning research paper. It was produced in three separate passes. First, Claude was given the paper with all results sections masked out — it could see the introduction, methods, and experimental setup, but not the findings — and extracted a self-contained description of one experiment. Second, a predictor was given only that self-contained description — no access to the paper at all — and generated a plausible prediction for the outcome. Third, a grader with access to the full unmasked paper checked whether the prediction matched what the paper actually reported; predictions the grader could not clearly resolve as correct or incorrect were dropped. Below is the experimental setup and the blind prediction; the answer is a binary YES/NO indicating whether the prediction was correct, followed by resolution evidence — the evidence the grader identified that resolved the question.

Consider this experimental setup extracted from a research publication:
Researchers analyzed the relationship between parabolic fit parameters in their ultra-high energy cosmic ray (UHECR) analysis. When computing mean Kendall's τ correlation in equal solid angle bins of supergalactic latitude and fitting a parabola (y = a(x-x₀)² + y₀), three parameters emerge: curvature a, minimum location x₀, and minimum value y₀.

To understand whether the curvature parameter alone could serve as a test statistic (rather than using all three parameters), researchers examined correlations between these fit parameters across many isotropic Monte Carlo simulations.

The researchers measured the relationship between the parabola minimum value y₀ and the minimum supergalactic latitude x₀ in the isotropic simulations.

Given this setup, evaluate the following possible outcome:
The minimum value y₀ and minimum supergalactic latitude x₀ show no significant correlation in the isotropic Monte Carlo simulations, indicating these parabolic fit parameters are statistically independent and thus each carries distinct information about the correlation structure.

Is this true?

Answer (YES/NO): YES